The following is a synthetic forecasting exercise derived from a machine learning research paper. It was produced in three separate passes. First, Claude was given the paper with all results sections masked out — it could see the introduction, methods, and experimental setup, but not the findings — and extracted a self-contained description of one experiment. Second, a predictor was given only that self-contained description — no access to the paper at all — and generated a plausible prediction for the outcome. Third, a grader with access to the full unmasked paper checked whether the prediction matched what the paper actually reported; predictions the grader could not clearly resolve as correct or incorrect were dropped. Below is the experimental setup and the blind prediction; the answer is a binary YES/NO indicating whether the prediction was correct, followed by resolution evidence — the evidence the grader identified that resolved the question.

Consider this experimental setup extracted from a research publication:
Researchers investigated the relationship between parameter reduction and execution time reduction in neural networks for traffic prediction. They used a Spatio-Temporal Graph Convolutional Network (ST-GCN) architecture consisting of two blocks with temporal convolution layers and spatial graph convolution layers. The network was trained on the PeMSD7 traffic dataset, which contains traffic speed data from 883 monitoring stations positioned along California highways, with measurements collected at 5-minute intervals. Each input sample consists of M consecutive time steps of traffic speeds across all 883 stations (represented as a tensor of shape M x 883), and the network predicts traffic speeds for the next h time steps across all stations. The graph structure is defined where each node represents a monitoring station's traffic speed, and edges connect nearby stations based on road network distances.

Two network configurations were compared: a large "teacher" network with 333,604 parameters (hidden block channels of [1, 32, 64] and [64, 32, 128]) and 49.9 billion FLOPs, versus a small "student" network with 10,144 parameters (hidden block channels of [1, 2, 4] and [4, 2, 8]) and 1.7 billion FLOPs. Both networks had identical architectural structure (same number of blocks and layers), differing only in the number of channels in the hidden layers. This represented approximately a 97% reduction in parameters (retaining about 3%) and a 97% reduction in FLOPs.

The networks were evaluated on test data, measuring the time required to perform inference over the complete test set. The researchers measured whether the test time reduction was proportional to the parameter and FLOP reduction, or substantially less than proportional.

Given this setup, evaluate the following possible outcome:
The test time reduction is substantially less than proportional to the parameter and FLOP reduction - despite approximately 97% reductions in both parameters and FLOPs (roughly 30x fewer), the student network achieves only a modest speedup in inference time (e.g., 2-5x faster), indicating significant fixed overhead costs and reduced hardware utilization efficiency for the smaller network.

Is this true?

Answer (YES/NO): NO